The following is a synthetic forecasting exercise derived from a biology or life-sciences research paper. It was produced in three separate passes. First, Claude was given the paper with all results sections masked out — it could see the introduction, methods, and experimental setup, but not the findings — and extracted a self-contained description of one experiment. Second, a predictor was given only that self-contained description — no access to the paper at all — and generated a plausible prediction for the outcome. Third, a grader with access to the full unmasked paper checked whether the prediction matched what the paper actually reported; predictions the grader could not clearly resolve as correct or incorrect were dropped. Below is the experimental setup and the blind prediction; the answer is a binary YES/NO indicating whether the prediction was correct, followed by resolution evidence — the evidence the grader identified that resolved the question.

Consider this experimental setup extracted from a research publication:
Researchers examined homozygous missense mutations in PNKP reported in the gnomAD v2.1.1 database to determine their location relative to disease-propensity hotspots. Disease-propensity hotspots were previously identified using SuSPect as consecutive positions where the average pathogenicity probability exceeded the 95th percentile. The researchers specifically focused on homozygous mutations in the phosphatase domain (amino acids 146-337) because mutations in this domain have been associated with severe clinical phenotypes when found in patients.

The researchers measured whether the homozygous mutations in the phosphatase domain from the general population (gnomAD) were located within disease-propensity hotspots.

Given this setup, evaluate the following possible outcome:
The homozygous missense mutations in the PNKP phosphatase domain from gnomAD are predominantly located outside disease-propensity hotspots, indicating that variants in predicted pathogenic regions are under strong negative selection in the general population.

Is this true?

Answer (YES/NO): YES